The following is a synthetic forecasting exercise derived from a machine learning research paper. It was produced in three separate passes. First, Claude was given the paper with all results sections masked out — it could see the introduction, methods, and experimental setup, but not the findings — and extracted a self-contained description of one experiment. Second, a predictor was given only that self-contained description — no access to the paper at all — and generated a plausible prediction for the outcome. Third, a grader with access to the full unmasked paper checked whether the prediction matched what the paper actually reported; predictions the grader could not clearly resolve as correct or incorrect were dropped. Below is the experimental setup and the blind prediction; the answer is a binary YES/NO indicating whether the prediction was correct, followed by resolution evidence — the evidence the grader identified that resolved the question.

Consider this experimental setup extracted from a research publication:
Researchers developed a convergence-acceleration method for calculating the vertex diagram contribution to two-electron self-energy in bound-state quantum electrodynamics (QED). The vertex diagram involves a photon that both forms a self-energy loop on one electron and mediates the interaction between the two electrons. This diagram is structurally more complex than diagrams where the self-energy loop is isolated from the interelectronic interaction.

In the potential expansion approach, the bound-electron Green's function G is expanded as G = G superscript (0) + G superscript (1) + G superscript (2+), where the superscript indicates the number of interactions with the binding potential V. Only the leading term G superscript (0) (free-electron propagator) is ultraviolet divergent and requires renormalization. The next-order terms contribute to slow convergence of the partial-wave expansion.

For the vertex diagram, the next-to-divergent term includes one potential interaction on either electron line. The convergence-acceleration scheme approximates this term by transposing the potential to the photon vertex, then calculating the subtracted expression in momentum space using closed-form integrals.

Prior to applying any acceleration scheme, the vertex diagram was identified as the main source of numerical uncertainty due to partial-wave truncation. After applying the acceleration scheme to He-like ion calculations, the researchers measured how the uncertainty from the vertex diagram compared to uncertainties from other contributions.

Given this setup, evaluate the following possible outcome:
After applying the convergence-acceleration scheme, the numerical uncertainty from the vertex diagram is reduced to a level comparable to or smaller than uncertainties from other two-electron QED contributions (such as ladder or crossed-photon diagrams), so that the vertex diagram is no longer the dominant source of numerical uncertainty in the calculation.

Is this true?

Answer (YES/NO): NO